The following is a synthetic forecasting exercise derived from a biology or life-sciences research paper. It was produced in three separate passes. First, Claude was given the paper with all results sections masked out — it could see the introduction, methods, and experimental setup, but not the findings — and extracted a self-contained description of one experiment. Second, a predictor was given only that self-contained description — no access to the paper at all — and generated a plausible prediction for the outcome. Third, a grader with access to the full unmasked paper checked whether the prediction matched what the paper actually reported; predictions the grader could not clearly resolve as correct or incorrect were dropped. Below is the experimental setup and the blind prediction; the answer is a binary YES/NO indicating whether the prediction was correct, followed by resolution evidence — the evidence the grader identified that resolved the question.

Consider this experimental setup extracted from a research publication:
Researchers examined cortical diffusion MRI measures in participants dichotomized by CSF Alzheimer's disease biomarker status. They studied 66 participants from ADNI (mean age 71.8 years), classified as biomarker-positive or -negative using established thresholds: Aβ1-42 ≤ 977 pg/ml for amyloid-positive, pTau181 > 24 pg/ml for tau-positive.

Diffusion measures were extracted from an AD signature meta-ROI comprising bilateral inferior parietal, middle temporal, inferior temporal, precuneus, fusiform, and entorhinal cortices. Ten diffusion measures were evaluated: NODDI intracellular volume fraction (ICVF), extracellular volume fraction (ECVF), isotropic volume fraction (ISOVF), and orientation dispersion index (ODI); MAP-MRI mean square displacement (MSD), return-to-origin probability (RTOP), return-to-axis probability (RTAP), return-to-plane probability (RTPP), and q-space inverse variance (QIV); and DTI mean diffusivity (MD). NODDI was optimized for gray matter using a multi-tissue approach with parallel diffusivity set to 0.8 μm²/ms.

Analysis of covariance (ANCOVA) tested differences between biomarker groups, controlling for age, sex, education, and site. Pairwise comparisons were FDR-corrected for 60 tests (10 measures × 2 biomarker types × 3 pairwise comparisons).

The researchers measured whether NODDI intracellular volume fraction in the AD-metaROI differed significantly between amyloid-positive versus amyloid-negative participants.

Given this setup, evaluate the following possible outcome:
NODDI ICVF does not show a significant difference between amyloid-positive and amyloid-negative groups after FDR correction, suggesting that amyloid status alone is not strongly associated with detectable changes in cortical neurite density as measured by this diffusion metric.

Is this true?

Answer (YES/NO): YES